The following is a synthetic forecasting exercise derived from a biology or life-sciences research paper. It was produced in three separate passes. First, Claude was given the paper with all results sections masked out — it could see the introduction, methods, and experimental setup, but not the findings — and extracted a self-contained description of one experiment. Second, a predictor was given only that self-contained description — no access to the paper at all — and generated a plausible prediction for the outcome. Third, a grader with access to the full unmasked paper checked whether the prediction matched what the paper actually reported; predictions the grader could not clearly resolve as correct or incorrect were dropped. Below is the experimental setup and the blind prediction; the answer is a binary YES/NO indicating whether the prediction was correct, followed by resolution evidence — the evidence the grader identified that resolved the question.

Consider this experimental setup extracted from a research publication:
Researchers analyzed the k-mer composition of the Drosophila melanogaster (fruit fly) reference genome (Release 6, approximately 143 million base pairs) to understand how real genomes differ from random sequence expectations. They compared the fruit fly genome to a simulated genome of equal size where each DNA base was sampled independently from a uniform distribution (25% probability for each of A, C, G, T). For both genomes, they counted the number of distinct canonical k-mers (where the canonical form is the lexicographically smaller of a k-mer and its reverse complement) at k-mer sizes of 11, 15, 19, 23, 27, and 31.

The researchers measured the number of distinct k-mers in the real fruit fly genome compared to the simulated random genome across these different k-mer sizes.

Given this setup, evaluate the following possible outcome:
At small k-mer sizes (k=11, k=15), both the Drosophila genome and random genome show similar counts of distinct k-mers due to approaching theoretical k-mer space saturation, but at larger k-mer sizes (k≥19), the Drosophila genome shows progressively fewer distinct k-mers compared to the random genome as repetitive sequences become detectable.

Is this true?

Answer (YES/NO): NO